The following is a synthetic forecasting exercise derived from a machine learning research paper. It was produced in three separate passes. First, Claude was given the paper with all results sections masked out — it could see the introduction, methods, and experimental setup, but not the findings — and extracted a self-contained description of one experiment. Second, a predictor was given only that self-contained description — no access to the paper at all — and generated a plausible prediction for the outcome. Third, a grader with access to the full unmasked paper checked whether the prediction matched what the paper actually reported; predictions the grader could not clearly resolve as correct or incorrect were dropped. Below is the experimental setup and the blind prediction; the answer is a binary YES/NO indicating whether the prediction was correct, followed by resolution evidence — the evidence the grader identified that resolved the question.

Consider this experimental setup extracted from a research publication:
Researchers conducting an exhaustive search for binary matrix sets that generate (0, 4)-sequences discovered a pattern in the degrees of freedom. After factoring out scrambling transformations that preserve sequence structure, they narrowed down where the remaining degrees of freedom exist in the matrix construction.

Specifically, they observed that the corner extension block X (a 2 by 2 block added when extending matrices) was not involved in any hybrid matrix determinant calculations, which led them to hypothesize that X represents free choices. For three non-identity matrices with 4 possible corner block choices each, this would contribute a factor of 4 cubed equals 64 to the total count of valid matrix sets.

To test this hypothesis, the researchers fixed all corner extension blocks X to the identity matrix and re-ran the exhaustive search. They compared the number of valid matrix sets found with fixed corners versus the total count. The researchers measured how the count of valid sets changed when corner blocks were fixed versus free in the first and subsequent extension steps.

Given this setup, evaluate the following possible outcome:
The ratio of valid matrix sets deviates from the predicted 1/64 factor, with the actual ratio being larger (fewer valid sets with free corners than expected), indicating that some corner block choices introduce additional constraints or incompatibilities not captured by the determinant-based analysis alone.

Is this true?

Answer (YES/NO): NO